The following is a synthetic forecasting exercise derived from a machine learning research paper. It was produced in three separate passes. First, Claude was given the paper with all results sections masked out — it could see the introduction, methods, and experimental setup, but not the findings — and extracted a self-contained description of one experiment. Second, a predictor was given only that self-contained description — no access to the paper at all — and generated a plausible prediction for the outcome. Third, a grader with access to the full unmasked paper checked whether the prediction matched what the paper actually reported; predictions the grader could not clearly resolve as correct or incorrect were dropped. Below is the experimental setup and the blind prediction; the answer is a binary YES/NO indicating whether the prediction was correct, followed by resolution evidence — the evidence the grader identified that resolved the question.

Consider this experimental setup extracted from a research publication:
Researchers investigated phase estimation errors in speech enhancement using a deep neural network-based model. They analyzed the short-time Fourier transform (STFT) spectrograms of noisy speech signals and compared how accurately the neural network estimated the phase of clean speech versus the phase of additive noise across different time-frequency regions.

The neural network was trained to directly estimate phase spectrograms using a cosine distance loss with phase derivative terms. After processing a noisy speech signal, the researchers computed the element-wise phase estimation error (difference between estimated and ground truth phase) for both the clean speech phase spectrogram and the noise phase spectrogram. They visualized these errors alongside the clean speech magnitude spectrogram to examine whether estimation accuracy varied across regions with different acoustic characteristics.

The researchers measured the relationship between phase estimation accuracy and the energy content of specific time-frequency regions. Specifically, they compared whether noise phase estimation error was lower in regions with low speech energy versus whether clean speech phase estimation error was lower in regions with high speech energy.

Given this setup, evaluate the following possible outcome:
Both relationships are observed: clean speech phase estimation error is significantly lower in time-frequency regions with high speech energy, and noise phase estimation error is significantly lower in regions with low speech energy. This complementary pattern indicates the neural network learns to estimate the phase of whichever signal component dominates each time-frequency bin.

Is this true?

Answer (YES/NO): YES